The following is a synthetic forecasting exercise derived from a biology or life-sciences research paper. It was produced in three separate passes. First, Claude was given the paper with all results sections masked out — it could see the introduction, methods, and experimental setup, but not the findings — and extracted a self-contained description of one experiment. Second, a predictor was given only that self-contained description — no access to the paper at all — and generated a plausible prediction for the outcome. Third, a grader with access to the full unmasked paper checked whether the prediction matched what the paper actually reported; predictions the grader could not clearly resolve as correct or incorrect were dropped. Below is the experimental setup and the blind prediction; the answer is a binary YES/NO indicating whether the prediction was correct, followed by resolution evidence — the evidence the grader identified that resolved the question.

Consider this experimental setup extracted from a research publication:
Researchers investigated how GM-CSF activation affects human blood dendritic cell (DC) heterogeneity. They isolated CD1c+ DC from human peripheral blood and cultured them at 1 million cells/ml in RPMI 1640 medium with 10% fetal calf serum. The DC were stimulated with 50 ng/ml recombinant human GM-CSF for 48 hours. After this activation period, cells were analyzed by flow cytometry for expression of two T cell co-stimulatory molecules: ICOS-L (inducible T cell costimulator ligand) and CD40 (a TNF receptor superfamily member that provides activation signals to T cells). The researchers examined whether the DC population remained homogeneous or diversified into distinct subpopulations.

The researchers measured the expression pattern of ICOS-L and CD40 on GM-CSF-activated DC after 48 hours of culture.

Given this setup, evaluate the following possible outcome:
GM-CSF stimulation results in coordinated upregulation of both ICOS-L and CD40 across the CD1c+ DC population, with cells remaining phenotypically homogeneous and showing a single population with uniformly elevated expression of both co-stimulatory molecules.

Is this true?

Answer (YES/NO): NO